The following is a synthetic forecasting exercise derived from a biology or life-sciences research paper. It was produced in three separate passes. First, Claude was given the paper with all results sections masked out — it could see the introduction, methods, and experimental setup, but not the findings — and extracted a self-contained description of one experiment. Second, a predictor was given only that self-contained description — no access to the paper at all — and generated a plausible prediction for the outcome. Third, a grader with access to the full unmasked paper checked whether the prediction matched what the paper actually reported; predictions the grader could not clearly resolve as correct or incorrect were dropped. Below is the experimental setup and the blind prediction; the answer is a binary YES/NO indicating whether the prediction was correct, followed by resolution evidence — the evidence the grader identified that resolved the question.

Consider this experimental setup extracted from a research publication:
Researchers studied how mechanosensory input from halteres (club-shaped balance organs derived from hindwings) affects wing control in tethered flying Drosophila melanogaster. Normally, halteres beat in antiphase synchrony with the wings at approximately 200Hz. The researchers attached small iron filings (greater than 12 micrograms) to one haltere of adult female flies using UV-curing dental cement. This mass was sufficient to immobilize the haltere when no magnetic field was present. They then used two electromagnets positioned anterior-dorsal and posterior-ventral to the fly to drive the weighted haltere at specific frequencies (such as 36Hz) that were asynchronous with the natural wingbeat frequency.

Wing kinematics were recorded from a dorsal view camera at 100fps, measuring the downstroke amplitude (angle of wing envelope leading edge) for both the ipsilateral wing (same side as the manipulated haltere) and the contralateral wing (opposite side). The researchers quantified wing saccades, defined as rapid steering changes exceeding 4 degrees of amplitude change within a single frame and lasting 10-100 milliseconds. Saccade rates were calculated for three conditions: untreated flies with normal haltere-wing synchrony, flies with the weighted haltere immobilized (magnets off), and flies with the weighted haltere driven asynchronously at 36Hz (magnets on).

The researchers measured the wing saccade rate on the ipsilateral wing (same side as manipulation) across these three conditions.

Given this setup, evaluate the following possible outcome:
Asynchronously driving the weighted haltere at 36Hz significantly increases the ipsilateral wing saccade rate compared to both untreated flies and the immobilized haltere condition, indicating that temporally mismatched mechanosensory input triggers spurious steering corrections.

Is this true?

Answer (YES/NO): YES